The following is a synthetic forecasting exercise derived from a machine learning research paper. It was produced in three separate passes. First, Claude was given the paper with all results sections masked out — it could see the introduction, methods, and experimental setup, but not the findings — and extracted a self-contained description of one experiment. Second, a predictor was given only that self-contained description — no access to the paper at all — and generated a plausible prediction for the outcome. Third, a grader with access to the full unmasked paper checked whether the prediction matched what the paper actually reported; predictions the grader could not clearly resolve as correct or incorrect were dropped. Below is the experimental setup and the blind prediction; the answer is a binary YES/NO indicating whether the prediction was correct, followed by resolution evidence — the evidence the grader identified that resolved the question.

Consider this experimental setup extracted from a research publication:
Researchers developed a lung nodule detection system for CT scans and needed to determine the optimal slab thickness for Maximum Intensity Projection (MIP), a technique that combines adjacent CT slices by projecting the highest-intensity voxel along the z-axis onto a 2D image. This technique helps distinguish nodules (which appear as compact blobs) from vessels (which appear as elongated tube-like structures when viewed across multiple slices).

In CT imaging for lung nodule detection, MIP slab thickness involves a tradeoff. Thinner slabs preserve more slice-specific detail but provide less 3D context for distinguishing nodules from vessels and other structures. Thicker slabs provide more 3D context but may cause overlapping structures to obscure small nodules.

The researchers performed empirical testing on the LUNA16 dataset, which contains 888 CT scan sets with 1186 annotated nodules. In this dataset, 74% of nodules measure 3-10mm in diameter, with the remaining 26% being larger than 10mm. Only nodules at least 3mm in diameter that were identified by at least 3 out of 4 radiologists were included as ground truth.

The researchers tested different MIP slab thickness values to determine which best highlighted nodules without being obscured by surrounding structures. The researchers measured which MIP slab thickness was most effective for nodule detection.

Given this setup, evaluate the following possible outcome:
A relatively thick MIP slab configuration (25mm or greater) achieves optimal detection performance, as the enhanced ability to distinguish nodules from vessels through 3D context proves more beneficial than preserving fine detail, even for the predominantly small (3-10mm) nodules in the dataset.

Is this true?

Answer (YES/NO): NO